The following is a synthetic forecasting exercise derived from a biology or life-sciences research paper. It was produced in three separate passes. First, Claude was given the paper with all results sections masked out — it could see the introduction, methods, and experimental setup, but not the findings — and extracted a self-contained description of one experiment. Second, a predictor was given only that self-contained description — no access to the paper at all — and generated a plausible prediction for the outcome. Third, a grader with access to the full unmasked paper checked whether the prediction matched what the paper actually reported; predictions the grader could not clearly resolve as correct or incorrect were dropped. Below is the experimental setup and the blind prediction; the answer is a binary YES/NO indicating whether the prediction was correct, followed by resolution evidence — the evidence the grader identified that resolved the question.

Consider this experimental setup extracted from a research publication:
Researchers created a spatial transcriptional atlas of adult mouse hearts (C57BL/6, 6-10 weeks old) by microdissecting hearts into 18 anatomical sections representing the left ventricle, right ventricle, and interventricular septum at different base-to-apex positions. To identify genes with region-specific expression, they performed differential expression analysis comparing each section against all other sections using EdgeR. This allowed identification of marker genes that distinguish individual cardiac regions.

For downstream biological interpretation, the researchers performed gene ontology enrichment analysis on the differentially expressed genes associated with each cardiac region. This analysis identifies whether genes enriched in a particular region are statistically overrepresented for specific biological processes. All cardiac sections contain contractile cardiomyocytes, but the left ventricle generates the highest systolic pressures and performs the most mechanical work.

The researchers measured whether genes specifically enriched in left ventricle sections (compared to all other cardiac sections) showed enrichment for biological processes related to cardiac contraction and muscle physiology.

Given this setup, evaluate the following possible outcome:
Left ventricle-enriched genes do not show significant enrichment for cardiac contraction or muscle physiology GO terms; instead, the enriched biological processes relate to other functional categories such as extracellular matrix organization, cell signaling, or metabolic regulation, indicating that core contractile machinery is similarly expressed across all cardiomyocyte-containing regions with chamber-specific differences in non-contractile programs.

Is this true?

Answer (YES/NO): NO